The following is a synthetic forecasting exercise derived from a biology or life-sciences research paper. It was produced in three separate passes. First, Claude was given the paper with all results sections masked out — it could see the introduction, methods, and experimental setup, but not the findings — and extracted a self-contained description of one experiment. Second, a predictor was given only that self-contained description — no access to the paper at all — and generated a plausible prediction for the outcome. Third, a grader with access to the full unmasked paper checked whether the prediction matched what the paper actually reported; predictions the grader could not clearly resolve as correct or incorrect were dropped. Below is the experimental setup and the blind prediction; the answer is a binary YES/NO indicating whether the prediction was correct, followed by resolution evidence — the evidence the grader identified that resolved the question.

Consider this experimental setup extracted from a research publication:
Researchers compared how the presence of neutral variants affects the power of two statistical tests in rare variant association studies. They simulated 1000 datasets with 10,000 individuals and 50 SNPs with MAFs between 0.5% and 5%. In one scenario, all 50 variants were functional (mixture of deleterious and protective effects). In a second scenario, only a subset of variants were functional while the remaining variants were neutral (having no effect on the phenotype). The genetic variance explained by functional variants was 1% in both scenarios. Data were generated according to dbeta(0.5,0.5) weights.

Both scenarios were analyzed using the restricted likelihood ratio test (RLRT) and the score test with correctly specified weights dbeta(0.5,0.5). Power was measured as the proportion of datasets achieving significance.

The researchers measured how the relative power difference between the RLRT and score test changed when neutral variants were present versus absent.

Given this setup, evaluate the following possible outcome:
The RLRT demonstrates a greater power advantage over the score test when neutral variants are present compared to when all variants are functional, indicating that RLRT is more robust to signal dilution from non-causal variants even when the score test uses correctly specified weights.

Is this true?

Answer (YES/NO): NO